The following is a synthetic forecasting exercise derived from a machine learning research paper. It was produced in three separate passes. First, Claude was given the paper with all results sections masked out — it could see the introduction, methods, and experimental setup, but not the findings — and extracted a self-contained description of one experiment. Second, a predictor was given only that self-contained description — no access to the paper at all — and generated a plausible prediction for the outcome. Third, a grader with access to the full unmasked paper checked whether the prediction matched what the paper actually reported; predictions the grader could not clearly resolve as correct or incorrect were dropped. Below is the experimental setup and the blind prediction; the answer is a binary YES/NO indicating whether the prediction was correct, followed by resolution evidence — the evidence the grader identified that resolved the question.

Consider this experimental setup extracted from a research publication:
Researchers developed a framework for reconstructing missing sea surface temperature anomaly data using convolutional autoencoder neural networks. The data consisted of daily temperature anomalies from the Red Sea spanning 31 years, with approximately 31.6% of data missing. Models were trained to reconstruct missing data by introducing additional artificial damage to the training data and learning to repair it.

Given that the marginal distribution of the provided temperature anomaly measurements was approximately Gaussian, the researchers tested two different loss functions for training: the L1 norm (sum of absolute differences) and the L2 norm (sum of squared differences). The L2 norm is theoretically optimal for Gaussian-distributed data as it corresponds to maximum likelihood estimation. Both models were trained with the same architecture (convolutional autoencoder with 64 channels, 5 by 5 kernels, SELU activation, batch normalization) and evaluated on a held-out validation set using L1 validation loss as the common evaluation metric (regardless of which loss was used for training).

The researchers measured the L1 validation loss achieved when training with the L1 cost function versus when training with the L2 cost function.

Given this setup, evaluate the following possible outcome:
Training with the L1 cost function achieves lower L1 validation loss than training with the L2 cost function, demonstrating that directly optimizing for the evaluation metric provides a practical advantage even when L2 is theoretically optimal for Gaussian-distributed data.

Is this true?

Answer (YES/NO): NO